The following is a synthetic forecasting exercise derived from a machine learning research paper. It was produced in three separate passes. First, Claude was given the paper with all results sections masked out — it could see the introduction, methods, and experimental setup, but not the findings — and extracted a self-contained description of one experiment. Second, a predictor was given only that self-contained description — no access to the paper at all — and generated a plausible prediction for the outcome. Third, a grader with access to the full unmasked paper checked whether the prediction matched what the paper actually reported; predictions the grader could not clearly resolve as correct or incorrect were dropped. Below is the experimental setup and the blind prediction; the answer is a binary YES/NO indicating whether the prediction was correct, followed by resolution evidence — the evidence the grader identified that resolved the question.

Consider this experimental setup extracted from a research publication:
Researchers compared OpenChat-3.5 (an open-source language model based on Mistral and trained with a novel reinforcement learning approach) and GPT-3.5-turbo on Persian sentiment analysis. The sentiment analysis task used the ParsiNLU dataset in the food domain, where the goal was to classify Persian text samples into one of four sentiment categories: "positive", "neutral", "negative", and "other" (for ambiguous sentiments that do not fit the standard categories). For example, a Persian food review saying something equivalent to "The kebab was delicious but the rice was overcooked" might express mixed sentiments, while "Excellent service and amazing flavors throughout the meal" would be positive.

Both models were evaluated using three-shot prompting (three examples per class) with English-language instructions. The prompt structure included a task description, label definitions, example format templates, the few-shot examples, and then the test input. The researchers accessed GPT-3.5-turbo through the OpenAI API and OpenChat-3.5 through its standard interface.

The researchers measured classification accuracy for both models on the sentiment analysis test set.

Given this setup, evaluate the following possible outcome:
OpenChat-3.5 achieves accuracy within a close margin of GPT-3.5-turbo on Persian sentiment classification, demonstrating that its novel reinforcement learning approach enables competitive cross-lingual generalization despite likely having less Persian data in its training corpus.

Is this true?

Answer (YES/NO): NO